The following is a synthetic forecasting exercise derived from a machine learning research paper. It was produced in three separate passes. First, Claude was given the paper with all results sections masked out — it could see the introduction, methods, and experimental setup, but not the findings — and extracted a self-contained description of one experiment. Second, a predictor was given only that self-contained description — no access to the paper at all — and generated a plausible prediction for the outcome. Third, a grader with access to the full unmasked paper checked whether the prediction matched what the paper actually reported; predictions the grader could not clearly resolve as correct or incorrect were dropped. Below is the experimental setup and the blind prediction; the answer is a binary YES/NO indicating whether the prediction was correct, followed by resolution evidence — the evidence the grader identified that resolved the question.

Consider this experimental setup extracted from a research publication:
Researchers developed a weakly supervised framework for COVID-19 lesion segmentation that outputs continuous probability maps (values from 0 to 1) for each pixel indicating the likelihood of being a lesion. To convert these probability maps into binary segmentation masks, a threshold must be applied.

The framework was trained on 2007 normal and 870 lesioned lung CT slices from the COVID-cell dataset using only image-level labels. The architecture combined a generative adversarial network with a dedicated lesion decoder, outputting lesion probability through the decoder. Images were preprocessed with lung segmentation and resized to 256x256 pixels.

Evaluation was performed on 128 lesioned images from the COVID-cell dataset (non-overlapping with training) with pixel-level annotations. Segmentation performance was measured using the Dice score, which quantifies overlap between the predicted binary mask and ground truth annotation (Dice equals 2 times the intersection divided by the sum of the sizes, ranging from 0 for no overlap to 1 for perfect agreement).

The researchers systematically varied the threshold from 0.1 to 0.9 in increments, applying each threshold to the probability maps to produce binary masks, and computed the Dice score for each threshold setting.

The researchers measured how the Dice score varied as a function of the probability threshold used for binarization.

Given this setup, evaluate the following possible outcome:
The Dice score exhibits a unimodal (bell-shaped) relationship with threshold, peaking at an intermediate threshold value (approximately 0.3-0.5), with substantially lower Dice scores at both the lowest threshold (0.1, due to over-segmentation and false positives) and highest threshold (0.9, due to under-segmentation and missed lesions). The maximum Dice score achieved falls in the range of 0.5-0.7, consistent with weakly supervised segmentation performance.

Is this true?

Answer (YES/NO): NO